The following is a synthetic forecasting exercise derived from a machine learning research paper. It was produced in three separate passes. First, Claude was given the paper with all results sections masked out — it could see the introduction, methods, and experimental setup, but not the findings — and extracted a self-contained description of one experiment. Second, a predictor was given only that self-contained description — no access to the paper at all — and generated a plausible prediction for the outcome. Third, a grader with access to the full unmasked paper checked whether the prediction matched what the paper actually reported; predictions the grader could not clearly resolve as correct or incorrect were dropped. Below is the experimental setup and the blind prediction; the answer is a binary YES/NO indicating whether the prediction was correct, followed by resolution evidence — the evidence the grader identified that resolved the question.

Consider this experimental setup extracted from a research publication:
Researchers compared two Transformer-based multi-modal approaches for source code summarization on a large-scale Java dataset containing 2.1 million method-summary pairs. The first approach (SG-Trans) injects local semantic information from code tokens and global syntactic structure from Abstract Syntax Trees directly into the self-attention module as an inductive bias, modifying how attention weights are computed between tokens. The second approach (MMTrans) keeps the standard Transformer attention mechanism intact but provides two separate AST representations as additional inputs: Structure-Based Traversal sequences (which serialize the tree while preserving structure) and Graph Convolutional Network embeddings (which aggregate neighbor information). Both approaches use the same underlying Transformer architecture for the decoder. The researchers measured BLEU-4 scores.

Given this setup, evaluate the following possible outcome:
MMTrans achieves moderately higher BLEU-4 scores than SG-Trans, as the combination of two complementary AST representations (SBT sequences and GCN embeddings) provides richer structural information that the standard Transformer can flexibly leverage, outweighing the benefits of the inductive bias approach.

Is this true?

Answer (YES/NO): NO